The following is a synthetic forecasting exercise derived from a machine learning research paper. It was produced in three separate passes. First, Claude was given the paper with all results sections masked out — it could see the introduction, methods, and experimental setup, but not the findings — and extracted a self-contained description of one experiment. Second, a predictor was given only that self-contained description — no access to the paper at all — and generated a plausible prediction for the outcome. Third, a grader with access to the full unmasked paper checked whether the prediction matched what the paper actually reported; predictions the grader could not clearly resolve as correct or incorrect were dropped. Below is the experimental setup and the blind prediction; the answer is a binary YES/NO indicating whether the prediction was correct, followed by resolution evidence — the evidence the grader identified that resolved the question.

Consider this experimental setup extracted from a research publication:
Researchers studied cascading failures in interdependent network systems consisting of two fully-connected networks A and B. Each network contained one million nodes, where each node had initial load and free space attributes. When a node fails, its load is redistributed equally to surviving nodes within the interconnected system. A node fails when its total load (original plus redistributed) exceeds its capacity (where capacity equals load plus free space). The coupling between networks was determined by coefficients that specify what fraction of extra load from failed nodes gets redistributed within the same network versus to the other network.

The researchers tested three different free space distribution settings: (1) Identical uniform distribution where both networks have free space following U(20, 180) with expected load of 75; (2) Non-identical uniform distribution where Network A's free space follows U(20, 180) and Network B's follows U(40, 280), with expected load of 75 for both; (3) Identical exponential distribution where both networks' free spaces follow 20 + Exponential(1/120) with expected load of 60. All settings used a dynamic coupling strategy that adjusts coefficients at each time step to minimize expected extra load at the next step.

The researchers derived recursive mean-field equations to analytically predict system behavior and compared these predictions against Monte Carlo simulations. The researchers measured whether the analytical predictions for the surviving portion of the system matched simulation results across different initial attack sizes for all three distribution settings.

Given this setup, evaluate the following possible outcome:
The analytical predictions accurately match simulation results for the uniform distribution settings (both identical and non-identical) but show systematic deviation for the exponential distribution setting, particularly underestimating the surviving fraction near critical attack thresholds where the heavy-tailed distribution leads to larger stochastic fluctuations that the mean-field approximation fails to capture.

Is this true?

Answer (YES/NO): NO